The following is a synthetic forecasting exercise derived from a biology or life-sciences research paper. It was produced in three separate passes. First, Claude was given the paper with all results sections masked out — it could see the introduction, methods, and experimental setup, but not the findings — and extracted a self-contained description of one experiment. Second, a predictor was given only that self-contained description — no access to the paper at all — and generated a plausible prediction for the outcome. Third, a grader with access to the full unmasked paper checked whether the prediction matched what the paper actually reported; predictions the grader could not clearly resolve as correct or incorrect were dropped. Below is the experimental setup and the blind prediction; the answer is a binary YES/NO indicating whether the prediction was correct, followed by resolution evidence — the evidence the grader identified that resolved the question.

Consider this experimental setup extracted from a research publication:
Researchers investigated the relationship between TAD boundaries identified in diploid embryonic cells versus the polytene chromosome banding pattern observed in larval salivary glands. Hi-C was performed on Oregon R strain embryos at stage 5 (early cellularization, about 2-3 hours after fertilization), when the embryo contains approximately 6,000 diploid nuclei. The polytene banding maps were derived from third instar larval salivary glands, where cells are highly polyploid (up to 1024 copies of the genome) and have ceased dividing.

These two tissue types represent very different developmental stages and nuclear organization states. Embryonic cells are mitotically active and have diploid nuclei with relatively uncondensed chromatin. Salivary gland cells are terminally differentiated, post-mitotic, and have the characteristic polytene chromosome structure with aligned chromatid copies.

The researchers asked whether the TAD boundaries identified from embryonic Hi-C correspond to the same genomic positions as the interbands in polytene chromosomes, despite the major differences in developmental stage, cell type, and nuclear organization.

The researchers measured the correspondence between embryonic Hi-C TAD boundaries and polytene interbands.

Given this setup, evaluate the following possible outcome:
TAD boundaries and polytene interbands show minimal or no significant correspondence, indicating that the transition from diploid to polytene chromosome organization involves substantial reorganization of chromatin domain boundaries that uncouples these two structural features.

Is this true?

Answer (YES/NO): NO